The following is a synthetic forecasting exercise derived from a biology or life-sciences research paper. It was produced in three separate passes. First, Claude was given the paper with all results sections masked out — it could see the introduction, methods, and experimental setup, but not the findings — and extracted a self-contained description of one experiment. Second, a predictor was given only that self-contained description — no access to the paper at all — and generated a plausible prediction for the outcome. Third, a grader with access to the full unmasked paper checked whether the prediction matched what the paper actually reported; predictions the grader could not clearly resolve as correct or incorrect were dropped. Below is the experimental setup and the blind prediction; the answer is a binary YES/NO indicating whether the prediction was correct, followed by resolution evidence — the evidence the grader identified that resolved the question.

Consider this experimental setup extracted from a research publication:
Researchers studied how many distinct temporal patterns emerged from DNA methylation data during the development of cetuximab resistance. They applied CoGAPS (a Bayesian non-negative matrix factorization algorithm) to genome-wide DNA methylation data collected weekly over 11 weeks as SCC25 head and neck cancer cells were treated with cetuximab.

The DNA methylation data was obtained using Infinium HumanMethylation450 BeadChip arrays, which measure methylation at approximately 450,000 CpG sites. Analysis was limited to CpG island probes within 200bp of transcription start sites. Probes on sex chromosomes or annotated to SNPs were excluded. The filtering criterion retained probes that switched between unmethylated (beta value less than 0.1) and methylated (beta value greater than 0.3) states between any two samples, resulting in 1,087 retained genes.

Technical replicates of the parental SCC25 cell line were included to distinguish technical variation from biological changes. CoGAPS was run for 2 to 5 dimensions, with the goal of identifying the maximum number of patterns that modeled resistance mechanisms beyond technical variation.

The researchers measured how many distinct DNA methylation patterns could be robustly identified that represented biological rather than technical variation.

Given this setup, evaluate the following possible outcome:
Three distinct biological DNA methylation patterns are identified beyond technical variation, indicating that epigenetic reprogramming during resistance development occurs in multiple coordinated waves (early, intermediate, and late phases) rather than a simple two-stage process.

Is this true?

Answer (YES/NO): NO